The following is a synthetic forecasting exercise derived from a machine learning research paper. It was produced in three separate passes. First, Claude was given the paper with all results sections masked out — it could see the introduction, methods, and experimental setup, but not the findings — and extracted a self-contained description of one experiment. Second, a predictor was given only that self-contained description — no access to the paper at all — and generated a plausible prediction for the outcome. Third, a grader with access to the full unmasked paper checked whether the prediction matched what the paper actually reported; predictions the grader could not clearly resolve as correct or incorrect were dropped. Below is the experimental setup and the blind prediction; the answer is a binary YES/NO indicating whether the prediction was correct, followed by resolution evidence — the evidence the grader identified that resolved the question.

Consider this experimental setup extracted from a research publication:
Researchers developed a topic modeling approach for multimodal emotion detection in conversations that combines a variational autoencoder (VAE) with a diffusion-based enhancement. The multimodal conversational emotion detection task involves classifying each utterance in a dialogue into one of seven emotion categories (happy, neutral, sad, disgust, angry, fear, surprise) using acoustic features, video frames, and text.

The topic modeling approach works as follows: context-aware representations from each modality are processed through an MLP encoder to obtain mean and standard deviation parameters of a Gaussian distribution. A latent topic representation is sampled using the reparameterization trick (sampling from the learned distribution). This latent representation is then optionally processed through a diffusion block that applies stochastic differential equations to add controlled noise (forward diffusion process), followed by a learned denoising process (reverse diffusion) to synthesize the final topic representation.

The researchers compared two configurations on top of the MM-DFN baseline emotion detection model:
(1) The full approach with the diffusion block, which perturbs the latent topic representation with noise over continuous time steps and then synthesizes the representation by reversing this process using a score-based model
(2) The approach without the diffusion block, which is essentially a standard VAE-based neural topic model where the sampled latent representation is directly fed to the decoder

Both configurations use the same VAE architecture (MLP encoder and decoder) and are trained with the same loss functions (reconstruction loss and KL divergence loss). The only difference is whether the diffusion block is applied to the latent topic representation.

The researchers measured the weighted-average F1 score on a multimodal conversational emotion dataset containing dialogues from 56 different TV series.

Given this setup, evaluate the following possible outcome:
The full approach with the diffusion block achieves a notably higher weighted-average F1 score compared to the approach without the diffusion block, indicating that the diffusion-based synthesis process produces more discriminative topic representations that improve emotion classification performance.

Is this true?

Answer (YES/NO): NO